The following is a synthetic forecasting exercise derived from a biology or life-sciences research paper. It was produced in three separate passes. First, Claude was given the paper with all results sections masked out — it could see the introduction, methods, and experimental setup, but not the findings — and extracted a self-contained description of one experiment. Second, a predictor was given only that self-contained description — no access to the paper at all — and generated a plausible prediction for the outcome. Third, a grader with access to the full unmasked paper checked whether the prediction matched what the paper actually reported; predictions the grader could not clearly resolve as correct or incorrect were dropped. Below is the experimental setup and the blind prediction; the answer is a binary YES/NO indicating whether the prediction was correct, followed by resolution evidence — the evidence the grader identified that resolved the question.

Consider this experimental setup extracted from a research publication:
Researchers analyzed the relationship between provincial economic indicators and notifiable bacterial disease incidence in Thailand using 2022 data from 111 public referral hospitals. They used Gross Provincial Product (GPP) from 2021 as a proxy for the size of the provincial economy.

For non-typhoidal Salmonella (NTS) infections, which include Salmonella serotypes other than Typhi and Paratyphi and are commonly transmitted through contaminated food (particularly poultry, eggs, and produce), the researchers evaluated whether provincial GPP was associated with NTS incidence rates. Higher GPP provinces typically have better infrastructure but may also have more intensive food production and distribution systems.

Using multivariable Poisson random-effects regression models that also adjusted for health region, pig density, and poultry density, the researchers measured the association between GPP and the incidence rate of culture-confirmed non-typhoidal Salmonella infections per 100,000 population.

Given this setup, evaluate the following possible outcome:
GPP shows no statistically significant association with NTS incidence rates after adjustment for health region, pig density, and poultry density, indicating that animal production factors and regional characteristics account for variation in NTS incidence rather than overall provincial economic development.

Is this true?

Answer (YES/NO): NO